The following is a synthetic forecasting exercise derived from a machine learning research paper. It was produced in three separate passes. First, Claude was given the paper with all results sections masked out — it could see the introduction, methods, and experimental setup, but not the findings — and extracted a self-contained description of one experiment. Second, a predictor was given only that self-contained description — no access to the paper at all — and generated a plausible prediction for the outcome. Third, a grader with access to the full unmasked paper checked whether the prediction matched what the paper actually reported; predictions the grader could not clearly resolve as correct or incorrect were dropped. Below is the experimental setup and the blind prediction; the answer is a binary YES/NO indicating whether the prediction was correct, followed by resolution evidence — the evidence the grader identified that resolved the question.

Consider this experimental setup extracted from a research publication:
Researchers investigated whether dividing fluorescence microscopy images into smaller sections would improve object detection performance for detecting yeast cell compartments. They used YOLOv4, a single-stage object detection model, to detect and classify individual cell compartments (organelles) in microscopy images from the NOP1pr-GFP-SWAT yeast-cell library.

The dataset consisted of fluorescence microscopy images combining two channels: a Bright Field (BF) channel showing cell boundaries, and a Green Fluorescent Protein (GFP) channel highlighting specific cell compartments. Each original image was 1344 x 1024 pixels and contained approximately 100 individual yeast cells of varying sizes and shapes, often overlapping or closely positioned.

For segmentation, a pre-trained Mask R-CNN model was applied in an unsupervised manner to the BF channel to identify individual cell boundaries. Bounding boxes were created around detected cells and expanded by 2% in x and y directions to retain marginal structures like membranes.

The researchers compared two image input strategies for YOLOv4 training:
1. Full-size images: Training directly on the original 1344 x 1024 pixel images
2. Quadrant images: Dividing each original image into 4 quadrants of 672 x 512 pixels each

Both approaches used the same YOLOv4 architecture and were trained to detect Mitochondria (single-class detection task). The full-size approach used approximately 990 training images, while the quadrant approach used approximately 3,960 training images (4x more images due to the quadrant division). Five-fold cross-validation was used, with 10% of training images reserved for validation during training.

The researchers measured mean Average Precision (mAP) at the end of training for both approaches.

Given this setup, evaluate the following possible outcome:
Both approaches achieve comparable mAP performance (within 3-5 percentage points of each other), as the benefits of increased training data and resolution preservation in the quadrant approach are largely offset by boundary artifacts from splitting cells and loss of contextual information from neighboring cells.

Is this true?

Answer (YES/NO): YES